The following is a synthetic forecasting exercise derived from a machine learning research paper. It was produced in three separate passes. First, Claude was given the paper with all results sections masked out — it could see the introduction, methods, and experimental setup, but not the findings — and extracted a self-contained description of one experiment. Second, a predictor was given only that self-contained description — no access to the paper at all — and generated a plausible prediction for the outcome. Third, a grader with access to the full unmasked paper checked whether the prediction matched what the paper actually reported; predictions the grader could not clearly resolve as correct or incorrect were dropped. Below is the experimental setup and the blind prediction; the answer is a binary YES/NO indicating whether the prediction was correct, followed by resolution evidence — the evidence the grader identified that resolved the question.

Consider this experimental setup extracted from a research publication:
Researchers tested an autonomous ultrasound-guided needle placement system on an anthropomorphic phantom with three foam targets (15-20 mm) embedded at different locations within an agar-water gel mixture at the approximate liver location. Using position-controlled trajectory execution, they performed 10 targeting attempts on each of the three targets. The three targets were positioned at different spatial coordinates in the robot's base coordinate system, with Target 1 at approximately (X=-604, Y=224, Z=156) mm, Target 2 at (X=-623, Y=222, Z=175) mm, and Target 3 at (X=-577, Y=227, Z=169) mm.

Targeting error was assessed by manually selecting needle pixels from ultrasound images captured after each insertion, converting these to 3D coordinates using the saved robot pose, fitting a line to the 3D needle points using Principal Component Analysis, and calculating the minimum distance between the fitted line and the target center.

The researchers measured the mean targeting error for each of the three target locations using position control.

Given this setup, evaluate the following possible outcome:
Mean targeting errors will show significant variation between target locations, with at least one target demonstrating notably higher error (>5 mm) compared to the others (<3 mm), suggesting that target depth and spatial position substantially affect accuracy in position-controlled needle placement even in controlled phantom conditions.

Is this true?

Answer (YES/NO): NO